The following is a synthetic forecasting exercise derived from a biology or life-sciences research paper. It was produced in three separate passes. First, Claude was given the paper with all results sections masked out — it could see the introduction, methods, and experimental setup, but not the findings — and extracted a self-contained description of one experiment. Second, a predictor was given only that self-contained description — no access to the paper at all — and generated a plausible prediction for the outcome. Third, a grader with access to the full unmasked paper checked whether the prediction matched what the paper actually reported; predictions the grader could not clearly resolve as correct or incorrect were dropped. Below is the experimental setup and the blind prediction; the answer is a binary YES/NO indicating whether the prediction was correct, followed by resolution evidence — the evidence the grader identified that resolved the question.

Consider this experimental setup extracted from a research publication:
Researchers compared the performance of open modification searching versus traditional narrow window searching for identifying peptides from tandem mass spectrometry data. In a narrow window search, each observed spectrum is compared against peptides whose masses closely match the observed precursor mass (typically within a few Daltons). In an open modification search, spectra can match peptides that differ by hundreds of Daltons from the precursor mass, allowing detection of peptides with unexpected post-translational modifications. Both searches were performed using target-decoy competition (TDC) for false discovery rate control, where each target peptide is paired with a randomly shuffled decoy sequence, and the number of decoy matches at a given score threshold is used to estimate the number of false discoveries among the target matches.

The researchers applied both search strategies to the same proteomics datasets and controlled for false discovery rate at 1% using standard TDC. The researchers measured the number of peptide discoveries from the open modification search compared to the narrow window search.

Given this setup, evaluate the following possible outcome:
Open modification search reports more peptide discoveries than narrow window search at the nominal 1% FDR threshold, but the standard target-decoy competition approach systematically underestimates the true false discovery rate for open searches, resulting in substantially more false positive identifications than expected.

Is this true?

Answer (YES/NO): NO